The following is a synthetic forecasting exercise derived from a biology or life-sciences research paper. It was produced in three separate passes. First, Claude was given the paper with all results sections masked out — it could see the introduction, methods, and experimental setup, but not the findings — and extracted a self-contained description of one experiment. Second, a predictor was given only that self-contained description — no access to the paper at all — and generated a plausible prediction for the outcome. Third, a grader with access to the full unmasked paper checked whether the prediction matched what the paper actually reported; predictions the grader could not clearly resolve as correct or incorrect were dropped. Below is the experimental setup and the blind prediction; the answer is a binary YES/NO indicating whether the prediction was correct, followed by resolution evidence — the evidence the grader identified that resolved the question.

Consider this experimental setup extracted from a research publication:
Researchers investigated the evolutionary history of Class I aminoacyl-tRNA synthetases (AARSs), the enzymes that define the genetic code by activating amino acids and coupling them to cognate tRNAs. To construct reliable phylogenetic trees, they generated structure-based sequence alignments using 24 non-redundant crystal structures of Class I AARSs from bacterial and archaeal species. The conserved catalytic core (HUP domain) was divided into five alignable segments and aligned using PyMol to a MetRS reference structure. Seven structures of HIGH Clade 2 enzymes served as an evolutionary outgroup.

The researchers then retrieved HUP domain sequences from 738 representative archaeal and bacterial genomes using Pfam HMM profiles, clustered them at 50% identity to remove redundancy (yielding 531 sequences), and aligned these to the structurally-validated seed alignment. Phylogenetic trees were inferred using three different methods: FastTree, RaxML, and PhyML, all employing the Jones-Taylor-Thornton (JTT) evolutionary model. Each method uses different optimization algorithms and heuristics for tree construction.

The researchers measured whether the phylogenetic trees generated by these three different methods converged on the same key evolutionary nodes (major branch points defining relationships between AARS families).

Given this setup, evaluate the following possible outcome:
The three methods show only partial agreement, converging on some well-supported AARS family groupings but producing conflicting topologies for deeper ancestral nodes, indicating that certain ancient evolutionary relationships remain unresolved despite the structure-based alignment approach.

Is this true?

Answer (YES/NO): NO